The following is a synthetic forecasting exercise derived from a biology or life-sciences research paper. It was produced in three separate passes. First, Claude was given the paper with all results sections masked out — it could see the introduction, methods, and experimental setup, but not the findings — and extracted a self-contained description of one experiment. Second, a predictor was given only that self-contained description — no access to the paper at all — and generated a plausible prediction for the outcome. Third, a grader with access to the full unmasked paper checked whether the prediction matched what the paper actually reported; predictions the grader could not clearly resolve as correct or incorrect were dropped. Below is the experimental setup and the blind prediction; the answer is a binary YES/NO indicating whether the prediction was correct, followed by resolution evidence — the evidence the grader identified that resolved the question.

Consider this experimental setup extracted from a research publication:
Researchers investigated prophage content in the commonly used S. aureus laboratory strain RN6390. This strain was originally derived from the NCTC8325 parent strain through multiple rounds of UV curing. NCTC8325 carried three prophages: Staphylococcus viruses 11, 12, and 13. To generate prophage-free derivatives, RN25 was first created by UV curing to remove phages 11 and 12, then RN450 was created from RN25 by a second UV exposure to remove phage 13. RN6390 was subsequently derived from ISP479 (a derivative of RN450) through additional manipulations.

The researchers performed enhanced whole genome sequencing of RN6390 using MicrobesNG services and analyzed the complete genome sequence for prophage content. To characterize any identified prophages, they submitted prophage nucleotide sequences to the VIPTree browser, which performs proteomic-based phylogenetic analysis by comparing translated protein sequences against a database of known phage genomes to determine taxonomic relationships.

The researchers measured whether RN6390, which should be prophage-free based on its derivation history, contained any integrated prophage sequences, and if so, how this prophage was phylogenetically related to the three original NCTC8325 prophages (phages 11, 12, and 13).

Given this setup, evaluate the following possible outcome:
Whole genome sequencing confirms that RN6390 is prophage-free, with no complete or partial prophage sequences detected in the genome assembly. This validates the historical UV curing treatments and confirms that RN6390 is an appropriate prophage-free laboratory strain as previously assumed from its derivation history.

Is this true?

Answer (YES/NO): NO